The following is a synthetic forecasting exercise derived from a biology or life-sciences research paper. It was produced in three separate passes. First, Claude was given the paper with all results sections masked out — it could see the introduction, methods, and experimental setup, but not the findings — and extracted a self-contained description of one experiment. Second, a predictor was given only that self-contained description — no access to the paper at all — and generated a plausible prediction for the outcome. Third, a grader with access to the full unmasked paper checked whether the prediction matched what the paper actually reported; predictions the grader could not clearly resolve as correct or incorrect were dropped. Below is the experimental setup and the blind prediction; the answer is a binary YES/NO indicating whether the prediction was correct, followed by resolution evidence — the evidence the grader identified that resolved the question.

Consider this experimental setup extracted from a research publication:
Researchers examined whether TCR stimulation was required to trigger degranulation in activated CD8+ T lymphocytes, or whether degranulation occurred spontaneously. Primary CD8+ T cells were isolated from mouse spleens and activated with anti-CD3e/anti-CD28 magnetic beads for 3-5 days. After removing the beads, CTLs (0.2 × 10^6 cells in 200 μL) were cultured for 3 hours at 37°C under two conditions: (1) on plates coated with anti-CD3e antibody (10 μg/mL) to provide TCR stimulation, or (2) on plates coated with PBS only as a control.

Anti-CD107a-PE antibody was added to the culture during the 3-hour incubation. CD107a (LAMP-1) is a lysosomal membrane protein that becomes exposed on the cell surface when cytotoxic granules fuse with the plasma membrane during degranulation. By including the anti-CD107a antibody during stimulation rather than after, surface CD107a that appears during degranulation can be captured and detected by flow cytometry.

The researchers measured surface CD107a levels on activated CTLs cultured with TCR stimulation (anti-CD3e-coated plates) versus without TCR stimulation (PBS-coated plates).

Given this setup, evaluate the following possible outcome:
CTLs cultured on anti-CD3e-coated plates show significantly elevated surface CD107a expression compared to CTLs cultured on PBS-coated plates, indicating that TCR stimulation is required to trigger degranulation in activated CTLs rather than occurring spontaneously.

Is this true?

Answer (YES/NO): YES